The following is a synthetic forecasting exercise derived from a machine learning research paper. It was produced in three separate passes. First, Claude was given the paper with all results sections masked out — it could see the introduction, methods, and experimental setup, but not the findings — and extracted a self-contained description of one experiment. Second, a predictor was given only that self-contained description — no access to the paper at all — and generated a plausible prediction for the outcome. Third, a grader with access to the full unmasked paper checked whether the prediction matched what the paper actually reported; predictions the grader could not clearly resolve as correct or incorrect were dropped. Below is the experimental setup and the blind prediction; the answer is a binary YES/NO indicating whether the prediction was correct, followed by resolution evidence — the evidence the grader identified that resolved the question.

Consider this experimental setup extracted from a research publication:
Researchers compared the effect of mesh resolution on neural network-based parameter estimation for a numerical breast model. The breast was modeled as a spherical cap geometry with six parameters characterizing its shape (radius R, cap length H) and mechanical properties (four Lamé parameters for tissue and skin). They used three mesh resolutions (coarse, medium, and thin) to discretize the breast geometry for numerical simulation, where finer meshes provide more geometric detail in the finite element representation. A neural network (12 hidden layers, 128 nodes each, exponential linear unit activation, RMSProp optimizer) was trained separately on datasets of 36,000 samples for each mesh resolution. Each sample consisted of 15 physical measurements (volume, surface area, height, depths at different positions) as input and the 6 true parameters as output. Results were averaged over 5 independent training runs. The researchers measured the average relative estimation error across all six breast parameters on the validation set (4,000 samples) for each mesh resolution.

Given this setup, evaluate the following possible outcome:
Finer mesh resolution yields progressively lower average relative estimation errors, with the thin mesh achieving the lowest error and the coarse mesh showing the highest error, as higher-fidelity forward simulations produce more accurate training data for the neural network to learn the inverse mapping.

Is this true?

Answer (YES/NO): NO